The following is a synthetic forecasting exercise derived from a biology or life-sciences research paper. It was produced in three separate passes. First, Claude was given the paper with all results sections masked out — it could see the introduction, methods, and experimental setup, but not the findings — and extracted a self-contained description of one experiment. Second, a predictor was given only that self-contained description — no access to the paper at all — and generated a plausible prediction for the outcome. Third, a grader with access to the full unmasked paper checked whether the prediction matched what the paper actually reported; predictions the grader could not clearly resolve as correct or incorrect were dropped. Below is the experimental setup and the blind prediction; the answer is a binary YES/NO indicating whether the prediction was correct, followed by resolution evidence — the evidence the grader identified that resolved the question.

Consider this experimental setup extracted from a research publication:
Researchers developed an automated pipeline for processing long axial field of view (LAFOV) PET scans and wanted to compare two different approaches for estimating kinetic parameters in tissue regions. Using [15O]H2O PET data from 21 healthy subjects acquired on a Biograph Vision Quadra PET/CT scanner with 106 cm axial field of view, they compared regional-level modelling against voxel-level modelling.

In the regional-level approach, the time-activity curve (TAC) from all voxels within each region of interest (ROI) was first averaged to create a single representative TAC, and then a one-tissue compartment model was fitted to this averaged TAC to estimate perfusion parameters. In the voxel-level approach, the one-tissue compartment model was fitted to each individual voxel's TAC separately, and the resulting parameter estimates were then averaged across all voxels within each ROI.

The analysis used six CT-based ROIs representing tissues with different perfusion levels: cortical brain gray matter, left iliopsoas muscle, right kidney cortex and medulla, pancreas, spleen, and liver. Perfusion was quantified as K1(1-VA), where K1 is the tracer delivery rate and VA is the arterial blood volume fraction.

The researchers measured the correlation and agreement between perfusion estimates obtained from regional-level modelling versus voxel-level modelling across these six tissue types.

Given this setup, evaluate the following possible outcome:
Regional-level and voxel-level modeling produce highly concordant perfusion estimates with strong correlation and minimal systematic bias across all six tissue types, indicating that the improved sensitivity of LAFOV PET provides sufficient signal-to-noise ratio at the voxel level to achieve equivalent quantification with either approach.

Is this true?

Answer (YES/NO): NO